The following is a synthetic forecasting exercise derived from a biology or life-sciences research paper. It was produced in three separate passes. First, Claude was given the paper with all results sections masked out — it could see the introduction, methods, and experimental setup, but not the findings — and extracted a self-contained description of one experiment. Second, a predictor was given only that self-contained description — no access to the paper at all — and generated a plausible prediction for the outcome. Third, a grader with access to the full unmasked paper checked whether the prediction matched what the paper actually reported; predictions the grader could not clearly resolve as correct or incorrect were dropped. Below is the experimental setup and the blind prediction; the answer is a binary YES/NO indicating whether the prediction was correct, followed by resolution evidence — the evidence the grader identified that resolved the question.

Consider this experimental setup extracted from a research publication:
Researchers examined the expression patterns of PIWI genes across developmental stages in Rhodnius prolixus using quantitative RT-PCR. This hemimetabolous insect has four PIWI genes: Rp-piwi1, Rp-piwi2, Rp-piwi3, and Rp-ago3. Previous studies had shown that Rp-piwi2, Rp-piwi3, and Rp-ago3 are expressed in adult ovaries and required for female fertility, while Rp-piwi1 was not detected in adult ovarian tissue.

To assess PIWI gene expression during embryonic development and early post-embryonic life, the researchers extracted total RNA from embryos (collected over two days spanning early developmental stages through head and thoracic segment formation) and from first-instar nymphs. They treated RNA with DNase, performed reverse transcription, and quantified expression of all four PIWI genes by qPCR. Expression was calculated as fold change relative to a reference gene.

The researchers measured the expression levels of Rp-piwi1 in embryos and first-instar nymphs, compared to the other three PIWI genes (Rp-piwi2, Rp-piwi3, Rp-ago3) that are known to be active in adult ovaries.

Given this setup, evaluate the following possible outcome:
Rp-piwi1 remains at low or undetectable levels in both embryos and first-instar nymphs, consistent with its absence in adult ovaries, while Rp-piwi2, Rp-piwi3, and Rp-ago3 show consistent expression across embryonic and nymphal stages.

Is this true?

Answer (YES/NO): NO